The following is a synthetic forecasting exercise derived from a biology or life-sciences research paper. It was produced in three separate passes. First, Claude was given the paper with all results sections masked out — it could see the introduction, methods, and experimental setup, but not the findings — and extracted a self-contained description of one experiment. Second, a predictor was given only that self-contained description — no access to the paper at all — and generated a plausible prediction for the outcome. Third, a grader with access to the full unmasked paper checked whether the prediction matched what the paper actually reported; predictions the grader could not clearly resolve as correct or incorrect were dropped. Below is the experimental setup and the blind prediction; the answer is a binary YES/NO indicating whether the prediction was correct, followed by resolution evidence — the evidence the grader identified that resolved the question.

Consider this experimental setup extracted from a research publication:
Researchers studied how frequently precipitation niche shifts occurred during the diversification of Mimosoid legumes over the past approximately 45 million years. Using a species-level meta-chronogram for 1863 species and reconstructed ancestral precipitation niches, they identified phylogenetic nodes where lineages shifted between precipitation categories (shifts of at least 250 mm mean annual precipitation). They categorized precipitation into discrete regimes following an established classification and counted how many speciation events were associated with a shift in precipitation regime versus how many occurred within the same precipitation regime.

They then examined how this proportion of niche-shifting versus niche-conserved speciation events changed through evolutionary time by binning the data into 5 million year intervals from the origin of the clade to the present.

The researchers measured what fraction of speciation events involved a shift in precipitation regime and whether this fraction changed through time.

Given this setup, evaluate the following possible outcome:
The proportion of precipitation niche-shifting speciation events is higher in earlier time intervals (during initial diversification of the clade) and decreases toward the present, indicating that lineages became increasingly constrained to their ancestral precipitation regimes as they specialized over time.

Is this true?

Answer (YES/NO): NO